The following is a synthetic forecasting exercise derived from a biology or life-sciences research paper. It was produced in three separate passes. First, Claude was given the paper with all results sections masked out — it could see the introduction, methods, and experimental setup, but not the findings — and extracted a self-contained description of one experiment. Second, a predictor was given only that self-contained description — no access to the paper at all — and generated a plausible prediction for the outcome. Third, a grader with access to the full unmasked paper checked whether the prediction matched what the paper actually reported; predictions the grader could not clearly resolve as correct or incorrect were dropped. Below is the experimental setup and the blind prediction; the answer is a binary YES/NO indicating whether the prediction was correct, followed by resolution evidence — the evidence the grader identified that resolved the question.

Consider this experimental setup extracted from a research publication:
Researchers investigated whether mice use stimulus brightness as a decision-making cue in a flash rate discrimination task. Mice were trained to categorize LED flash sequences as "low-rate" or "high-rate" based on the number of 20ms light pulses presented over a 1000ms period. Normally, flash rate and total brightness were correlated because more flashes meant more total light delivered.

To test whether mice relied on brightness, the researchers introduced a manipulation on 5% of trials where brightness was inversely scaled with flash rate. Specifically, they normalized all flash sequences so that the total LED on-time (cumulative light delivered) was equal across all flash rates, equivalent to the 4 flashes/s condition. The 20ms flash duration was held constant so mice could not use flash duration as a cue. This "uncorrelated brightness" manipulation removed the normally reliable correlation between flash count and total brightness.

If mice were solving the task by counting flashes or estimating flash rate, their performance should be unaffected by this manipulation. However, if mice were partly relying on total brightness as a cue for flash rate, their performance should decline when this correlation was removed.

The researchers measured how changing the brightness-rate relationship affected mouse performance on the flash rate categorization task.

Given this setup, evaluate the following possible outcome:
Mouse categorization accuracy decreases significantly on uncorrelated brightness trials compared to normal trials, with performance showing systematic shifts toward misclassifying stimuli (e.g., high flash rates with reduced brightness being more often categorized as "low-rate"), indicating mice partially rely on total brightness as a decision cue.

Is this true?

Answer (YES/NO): YES